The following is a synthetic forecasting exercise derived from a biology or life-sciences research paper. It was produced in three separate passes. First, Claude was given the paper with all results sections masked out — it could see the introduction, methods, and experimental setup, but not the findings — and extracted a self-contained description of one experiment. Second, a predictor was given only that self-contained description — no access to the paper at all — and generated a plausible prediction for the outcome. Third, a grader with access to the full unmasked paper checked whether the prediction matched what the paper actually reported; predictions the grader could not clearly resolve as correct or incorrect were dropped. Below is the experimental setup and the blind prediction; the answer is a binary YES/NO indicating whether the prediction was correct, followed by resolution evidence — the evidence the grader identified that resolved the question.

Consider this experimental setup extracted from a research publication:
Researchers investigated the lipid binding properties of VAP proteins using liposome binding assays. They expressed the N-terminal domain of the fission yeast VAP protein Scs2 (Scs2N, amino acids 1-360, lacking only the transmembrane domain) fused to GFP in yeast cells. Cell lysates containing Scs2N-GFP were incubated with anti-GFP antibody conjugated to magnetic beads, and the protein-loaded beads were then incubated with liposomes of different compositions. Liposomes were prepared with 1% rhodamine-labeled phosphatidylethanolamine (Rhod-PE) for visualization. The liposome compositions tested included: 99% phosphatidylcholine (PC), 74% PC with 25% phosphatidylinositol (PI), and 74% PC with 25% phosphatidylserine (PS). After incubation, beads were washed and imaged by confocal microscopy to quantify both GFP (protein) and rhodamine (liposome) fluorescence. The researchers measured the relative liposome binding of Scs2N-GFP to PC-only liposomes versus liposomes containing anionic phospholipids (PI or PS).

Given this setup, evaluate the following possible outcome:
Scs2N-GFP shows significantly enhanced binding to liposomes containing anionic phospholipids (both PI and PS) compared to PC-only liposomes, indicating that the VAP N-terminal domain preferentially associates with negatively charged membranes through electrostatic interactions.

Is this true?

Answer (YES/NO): YES